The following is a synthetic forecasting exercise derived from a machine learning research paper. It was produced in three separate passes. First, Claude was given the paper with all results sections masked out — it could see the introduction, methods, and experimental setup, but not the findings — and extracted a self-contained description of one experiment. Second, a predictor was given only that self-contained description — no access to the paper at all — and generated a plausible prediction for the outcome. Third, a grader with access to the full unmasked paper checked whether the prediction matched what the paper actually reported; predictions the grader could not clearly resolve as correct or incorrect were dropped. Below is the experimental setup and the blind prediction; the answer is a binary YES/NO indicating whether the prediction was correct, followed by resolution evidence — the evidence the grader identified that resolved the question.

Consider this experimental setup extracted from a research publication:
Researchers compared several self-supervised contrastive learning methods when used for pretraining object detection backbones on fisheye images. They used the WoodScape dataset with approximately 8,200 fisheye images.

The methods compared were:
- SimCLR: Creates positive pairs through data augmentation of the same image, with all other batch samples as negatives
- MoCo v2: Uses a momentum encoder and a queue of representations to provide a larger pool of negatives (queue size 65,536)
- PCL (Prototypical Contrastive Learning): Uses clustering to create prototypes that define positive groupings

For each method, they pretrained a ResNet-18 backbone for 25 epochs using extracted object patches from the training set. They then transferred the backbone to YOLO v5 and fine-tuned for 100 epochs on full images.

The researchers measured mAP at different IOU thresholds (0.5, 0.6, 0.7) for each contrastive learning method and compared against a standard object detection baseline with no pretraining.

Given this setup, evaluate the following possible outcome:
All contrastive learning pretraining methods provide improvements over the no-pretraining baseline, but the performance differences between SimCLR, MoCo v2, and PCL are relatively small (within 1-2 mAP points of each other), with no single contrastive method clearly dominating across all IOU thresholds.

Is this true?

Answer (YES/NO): NO